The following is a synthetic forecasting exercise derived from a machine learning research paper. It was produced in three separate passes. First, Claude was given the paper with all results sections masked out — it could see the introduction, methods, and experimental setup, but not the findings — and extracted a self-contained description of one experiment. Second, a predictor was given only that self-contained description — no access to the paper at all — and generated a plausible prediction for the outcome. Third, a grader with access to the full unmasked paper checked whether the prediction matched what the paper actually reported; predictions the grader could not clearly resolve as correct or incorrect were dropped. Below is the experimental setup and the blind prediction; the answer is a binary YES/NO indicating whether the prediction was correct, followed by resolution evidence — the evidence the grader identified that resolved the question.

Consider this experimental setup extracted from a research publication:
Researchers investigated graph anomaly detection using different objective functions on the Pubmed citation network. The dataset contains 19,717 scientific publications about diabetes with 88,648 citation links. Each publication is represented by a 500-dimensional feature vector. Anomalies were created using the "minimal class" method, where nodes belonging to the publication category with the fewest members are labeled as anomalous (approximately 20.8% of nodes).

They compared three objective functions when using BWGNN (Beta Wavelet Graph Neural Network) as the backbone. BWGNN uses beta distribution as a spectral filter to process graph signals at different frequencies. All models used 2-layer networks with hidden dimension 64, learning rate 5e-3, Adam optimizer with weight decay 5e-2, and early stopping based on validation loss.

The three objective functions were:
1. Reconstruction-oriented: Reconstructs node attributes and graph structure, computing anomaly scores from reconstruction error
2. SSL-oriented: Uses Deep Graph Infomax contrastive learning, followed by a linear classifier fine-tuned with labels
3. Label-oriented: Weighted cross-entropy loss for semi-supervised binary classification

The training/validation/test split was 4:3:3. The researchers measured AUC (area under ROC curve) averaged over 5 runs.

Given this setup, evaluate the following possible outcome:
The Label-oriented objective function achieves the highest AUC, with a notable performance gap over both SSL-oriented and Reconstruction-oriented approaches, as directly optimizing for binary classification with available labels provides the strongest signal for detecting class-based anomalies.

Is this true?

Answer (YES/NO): YES